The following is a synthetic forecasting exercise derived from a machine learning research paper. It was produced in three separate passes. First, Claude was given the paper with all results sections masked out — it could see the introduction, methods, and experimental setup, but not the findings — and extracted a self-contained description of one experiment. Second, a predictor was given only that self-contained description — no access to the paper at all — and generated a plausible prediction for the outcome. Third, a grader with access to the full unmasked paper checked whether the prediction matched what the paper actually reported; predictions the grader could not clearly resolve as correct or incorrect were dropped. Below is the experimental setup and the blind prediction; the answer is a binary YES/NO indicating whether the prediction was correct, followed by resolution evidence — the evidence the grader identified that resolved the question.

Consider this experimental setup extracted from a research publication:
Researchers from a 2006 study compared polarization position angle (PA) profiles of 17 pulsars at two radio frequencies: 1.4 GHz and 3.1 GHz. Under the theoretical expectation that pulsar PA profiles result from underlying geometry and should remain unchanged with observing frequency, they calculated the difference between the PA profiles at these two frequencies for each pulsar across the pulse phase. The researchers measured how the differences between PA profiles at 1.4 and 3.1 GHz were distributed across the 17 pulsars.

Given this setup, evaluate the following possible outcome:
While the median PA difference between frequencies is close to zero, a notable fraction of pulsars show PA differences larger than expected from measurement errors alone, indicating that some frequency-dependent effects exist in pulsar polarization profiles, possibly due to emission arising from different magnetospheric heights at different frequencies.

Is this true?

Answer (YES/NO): NO